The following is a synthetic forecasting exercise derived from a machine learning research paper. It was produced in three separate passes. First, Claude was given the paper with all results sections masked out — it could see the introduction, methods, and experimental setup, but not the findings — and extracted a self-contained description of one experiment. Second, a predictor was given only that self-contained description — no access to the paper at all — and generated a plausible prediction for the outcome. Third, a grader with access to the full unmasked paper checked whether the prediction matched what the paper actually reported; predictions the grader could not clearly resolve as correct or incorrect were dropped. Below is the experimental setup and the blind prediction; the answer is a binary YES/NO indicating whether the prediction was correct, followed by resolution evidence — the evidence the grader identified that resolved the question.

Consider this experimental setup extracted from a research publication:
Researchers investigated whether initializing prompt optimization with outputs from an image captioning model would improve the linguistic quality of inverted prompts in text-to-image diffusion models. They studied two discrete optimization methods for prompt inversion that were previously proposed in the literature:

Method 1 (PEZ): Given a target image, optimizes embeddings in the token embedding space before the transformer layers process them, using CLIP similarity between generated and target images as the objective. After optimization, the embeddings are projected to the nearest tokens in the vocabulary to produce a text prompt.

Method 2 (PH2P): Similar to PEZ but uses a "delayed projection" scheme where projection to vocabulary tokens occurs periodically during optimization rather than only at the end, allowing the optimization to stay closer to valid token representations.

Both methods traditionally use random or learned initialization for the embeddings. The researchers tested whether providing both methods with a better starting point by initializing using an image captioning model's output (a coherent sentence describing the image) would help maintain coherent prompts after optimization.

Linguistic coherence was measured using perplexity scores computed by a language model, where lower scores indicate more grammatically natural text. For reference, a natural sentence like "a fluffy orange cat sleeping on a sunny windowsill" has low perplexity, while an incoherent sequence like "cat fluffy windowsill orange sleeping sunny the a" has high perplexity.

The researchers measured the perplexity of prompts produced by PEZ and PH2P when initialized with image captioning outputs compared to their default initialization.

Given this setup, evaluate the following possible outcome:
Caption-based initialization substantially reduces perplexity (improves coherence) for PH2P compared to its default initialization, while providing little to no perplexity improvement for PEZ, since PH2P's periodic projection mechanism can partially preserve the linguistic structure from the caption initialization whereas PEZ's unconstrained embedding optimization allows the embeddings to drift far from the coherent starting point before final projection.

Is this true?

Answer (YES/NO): NO